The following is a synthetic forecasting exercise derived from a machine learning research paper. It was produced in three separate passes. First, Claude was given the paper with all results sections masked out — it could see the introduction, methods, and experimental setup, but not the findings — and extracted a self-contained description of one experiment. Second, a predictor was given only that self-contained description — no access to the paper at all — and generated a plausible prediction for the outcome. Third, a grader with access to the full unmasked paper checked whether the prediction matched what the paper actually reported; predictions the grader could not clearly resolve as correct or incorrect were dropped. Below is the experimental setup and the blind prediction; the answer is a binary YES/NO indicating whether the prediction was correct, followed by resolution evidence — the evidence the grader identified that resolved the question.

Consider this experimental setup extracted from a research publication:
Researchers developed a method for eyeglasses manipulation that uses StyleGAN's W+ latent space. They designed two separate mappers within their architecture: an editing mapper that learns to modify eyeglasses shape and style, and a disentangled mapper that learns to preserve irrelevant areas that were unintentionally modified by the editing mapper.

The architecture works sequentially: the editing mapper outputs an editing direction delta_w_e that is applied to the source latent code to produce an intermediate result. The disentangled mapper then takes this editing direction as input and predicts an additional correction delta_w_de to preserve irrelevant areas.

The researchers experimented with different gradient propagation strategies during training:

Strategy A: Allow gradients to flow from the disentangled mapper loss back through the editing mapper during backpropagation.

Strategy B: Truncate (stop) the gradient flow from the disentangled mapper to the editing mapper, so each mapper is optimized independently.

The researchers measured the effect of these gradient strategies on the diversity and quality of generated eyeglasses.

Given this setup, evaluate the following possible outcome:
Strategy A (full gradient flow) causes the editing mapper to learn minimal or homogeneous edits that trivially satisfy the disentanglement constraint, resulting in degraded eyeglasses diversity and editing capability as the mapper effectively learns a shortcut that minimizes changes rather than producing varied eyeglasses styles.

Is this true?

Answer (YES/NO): NO